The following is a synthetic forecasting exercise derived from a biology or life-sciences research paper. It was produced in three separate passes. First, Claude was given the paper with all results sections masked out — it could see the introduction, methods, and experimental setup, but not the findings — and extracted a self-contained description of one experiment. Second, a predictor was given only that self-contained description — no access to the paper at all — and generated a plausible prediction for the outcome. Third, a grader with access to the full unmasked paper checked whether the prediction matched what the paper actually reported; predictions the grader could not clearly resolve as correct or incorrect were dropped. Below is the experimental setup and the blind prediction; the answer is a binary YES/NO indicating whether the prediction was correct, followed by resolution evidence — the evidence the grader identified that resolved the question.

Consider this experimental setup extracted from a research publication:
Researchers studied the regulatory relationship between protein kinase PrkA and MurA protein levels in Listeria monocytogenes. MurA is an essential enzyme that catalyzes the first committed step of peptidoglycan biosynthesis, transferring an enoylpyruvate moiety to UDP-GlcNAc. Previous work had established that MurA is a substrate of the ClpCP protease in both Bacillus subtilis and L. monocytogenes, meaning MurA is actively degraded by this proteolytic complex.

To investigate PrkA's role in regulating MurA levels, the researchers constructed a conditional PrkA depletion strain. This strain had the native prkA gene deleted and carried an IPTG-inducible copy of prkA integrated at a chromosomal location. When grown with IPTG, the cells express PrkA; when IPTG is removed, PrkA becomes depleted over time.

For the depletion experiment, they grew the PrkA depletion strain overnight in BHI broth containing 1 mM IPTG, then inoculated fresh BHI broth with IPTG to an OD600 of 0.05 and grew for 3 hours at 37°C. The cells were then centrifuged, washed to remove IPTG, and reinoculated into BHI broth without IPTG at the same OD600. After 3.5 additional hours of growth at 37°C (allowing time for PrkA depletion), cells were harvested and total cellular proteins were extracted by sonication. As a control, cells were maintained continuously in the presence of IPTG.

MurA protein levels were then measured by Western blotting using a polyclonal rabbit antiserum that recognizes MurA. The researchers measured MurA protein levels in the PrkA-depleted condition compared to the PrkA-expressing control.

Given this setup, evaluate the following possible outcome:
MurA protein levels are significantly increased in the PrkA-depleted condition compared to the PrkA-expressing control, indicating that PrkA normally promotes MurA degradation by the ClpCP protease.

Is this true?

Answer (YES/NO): NO